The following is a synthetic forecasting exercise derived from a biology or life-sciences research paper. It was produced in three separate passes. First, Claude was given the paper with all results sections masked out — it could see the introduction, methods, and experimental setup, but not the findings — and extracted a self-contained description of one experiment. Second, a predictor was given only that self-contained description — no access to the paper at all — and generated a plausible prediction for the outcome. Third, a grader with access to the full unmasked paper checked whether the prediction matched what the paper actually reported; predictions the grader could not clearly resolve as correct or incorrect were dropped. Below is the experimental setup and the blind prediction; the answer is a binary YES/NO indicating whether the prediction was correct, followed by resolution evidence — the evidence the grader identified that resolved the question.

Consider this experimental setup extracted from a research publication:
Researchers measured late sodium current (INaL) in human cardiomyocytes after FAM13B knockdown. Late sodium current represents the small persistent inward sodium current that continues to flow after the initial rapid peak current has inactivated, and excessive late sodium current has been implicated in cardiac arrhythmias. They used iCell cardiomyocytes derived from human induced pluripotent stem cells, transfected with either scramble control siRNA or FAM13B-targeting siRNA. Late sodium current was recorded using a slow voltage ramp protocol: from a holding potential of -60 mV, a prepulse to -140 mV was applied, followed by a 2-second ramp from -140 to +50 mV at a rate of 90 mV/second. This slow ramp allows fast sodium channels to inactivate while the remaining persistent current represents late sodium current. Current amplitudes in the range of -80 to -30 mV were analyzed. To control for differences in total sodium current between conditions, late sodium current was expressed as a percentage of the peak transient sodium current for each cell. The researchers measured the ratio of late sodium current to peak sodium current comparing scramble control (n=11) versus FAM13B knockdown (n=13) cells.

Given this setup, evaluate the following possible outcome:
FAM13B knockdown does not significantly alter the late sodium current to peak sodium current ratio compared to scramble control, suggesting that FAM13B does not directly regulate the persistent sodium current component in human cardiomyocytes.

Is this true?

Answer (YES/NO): NO